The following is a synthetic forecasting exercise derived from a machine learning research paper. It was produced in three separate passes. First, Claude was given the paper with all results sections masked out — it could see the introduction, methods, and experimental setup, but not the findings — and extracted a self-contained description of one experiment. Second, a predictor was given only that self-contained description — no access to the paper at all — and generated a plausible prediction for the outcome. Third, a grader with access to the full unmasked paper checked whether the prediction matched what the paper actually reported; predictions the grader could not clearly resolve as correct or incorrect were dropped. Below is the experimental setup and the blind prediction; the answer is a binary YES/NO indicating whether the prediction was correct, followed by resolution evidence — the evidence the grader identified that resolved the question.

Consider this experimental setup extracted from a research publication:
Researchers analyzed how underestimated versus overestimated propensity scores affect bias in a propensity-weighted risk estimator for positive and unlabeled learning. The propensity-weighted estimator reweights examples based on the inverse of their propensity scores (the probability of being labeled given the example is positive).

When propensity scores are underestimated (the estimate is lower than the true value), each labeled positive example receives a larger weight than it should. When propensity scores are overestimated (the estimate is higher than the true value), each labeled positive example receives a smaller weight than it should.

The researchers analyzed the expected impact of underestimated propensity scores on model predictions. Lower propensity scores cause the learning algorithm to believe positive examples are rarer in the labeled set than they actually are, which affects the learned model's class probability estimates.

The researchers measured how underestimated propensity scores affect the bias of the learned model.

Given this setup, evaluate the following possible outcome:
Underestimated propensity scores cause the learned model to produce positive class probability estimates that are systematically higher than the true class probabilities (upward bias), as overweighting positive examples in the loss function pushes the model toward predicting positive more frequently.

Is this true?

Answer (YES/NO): YES